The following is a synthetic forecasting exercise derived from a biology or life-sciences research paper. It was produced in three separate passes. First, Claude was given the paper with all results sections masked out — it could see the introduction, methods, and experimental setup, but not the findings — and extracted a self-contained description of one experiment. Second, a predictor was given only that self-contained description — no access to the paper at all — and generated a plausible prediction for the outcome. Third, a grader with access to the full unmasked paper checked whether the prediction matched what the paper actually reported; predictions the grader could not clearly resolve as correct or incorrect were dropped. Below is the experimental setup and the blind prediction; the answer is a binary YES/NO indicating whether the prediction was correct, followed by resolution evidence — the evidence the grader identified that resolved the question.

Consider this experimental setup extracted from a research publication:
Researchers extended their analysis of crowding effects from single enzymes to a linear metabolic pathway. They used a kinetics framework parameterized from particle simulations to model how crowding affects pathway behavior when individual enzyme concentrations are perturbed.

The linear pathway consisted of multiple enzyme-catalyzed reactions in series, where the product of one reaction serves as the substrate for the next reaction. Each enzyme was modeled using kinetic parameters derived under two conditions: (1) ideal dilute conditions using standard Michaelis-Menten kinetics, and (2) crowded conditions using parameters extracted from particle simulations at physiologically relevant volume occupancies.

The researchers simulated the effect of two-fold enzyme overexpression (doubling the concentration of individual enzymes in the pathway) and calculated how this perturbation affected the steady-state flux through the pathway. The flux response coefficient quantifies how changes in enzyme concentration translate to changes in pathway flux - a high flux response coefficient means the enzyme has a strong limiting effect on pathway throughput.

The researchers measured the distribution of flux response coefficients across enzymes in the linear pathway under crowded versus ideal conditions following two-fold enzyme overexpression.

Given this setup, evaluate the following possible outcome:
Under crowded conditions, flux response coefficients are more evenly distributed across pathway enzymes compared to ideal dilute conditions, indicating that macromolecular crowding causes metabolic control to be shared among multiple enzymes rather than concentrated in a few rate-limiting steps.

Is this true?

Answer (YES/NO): YES